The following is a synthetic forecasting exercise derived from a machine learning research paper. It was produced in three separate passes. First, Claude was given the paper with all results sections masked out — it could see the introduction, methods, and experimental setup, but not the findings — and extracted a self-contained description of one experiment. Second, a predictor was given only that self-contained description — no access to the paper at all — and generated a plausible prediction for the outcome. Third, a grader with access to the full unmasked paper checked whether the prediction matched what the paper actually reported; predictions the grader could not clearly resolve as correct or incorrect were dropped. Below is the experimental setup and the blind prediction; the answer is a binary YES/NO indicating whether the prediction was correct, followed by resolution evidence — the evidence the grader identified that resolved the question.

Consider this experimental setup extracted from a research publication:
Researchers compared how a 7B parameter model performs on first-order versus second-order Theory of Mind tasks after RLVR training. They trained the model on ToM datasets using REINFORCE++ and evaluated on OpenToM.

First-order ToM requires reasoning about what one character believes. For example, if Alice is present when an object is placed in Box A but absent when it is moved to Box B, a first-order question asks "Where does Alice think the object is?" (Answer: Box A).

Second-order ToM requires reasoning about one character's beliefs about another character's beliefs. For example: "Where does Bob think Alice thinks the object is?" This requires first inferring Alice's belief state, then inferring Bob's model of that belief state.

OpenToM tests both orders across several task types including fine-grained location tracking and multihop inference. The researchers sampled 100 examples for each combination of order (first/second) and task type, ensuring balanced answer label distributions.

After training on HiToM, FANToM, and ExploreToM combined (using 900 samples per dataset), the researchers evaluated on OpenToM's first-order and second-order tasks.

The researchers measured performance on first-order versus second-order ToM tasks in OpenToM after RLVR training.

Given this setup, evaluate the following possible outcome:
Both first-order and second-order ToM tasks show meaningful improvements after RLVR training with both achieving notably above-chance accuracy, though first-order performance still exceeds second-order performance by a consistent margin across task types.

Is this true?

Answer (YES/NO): NO